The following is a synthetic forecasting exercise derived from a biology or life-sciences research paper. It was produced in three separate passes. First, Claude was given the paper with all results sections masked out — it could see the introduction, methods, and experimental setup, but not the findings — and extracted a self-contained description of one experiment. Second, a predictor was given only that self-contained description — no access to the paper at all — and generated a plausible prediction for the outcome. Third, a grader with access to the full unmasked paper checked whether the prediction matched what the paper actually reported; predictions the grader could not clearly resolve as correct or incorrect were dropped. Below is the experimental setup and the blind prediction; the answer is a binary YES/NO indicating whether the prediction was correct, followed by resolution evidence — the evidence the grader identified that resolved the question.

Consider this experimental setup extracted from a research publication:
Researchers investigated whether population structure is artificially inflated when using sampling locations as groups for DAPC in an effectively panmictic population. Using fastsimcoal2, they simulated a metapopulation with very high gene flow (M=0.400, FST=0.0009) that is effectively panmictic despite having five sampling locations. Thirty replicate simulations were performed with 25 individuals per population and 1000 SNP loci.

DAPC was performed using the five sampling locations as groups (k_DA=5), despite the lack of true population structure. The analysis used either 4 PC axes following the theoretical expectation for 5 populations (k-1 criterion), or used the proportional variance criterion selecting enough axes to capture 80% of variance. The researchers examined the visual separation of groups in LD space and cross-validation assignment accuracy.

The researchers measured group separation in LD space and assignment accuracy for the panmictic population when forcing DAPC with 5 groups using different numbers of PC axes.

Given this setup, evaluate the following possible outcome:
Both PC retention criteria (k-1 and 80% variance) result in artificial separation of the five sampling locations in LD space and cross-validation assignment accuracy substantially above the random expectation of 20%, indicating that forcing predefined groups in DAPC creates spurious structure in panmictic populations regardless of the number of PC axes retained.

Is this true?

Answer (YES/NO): NO